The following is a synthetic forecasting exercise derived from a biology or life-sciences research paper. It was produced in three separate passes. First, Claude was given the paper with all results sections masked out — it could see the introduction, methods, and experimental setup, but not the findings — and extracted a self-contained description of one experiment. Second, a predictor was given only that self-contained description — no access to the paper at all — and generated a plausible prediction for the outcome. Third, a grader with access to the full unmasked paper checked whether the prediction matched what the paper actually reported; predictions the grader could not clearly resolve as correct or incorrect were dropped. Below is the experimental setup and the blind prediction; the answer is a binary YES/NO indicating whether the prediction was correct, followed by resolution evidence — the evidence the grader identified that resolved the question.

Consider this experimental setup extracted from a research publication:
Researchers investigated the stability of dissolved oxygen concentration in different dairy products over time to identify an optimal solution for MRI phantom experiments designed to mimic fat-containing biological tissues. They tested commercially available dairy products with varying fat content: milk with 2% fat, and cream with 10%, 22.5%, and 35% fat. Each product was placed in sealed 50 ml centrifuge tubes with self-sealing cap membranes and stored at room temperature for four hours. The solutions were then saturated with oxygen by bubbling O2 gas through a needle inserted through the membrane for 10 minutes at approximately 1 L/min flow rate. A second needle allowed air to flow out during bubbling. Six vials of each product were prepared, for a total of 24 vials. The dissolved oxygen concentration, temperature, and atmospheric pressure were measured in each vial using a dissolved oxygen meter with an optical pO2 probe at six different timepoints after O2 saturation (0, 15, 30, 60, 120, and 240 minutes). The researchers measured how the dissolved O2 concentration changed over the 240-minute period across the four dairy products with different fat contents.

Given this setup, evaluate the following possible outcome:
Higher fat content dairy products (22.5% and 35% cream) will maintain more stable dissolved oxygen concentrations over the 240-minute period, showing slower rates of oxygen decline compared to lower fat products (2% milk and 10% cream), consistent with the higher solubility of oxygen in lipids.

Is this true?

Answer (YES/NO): NO